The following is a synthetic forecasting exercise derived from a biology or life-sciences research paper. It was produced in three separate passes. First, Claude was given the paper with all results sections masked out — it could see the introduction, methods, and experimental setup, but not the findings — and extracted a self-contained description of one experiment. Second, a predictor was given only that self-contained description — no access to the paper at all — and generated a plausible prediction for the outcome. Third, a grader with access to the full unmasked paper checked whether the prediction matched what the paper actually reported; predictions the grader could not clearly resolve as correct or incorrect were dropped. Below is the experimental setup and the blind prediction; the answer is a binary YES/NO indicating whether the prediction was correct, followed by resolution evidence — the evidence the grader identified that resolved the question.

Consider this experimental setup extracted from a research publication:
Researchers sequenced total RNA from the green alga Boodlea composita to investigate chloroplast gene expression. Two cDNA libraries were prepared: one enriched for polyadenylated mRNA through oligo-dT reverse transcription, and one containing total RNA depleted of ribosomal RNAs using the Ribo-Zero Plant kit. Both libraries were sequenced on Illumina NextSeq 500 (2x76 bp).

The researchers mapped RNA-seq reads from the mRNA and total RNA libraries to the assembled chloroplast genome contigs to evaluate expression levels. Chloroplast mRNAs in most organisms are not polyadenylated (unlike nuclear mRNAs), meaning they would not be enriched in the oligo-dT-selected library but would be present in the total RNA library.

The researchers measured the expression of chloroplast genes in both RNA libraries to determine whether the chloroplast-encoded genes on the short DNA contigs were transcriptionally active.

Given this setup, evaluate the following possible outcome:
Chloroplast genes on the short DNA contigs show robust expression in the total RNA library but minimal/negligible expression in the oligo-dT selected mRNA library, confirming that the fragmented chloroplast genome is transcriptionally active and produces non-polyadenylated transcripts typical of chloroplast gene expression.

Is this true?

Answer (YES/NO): YES